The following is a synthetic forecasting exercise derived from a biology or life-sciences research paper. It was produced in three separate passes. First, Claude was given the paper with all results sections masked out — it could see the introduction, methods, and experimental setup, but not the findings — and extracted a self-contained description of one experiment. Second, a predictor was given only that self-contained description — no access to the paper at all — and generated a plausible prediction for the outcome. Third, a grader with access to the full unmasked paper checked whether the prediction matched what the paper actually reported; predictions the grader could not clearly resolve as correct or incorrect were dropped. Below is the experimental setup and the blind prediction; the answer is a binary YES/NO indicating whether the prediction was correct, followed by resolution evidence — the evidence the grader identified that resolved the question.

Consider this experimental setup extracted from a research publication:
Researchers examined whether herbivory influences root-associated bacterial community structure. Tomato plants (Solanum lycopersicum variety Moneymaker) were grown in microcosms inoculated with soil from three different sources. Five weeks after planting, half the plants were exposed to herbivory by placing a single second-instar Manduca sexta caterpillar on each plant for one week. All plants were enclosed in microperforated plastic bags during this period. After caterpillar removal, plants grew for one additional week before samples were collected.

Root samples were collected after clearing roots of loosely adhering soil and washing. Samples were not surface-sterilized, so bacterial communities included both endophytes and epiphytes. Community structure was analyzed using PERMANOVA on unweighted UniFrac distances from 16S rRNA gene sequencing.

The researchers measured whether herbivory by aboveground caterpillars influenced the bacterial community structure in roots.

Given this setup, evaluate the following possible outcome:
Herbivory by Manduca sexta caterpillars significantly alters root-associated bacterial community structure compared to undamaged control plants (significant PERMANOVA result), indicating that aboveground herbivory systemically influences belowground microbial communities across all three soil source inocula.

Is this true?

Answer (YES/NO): NO